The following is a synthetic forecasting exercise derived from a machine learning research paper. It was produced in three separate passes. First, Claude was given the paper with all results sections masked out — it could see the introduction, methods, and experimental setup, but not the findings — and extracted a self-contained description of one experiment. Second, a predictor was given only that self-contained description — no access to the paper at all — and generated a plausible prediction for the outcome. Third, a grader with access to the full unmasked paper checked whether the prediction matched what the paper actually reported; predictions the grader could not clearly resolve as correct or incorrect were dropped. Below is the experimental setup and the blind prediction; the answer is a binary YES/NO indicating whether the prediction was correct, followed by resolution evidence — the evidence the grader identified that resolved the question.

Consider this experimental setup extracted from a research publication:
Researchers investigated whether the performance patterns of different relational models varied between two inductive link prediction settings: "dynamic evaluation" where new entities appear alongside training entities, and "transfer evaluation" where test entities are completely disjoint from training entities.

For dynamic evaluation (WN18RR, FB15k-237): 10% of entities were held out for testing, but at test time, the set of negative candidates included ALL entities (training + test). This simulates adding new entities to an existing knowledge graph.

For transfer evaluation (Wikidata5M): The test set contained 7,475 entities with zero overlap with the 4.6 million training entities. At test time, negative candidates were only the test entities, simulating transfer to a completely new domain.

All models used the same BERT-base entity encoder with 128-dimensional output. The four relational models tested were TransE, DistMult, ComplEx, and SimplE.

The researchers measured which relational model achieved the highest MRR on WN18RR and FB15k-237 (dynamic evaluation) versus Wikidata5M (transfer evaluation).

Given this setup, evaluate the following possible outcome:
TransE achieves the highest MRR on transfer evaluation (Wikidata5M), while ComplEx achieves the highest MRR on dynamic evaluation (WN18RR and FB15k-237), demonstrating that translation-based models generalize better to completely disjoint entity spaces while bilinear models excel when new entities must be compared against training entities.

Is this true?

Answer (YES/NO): NO